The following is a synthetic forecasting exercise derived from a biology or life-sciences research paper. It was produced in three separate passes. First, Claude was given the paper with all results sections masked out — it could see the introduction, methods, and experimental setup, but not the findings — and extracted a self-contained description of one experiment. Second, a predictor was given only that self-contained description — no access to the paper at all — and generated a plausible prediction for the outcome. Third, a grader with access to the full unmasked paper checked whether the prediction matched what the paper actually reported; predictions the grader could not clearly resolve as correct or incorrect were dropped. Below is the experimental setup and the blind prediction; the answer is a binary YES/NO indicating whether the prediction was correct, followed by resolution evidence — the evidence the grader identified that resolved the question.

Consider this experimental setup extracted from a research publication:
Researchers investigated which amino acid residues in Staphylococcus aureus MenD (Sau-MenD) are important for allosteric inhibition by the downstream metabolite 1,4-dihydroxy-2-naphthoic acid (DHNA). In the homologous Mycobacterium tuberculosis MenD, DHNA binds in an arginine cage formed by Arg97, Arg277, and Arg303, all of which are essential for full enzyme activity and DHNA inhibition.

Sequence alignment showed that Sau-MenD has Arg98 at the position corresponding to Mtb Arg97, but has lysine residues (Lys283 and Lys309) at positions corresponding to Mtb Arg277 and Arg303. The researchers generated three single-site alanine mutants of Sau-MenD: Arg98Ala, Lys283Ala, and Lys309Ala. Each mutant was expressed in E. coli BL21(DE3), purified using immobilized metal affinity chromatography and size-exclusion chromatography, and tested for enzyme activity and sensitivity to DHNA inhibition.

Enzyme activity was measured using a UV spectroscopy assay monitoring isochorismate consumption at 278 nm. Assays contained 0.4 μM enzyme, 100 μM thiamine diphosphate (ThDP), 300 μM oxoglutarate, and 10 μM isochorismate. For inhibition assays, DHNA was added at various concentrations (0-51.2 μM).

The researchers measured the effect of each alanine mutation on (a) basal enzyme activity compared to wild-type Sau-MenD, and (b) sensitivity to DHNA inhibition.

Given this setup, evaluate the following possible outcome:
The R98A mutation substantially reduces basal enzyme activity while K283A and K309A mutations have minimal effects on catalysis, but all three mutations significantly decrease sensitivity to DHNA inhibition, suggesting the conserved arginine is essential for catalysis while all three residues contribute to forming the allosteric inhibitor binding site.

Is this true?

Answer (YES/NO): NO